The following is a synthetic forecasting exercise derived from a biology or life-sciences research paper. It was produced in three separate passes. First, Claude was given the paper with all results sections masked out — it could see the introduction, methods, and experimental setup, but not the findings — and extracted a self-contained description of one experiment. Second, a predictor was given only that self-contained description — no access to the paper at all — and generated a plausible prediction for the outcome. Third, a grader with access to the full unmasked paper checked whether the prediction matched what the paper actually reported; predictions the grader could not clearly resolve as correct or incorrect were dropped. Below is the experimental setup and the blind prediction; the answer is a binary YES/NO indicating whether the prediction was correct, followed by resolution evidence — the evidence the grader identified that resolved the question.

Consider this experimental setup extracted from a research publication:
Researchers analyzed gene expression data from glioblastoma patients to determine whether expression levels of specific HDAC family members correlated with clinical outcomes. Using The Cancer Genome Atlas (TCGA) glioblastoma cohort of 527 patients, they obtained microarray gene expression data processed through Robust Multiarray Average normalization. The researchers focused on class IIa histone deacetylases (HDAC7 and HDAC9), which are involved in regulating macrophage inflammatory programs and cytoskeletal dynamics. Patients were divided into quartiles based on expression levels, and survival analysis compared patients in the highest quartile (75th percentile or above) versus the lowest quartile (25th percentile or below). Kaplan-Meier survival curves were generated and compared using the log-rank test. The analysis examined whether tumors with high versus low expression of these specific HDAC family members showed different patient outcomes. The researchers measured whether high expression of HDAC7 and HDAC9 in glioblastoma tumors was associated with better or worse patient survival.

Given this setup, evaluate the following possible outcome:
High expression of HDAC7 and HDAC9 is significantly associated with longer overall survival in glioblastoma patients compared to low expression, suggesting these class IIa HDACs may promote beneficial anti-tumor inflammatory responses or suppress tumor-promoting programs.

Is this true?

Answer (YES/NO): NO